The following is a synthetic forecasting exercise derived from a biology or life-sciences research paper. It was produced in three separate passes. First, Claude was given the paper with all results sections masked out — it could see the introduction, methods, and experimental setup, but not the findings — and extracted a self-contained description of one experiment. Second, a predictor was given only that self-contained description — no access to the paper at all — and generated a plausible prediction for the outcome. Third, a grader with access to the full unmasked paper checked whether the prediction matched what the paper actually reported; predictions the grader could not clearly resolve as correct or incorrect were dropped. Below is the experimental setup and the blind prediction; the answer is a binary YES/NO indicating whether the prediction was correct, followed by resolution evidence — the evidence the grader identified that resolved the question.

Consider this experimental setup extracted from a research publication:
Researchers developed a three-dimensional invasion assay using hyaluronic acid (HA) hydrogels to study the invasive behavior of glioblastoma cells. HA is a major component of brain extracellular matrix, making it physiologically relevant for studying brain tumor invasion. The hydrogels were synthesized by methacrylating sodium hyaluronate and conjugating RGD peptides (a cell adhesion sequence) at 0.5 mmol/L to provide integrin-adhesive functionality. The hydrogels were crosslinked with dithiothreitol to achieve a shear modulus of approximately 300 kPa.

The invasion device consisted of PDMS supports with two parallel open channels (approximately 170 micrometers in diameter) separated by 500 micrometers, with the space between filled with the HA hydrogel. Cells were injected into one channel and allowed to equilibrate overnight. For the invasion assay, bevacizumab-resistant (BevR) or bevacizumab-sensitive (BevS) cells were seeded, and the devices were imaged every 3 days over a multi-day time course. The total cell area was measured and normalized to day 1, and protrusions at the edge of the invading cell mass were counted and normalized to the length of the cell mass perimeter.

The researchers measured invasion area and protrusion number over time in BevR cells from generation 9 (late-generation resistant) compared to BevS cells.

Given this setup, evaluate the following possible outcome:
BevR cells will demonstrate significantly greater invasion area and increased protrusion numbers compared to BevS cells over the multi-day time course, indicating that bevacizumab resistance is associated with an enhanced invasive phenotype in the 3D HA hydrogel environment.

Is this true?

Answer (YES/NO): YES